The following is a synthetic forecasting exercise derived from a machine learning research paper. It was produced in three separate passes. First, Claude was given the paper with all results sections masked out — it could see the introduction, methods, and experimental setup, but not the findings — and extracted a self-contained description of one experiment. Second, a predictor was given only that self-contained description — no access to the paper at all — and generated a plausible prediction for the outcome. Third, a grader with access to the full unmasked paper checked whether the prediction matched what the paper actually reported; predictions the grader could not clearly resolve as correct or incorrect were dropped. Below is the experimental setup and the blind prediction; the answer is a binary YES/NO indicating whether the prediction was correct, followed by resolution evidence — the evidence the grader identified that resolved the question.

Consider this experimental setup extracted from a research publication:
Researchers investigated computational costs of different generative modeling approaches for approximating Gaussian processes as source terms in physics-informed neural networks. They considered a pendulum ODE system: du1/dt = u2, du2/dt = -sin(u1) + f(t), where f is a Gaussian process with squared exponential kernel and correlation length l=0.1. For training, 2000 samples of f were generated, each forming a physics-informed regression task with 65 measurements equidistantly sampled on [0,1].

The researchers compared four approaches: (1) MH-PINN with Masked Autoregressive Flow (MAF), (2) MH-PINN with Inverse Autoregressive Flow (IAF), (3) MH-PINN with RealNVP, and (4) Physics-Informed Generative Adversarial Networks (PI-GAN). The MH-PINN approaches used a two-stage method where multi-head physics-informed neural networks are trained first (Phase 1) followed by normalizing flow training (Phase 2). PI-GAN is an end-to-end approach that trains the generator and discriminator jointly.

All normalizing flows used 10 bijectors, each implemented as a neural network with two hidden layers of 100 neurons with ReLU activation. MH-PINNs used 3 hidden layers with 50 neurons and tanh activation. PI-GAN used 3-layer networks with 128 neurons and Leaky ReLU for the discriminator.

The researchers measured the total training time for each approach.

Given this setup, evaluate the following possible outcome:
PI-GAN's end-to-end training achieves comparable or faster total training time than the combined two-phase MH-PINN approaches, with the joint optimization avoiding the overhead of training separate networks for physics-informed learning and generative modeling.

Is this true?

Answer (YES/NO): NO